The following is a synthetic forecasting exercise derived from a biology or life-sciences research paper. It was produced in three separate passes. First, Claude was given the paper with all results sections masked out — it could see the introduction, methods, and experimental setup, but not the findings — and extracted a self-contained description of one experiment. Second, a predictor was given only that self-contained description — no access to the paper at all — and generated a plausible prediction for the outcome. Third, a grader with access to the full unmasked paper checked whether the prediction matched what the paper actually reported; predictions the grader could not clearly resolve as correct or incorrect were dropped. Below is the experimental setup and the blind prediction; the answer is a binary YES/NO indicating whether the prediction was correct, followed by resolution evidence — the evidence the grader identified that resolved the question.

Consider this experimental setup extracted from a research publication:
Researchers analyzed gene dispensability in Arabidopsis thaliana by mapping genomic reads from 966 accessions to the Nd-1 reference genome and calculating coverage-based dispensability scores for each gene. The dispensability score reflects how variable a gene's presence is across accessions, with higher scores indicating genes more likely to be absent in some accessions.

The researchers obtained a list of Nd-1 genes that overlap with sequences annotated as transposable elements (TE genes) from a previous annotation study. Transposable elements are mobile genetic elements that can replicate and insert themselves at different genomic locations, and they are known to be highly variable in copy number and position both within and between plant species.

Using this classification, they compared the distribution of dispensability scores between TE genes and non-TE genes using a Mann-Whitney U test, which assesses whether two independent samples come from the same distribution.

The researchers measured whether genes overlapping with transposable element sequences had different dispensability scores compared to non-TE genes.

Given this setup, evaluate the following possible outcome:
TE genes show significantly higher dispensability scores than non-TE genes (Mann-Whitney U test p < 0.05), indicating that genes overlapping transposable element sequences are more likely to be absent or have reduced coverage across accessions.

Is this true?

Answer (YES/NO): YES